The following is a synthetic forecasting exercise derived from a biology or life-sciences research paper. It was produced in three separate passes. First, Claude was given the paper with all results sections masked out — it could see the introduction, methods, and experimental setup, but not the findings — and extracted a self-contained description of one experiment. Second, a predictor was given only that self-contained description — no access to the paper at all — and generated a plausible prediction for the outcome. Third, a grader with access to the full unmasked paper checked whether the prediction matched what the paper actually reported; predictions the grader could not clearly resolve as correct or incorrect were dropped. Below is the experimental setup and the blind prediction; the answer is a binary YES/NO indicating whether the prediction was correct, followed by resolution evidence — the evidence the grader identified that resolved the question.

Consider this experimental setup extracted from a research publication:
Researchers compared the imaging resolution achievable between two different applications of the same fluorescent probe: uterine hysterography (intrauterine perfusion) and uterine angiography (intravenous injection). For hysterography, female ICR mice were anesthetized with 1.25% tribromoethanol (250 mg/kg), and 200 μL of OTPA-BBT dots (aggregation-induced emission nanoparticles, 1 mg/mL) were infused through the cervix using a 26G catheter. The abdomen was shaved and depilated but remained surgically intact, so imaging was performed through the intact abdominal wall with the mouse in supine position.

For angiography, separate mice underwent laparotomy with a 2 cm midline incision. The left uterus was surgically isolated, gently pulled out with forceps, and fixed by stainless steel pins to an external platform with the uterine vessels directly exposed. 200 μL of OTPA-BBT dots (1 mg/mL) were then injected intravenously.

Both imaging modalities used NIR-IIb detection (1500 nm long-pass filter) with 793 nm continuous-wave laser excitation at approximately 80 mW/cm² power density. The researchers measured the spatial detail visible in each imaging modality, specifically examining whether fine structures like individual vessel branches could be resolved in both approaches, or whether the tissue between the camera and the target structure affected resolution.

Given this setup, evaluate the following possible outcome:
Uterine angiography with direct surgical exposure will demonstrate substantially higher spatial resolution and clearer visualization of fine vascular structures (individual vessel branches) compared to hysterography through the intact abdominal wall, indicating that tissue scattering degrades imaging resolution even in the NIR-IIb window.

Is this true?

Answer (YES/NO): YES